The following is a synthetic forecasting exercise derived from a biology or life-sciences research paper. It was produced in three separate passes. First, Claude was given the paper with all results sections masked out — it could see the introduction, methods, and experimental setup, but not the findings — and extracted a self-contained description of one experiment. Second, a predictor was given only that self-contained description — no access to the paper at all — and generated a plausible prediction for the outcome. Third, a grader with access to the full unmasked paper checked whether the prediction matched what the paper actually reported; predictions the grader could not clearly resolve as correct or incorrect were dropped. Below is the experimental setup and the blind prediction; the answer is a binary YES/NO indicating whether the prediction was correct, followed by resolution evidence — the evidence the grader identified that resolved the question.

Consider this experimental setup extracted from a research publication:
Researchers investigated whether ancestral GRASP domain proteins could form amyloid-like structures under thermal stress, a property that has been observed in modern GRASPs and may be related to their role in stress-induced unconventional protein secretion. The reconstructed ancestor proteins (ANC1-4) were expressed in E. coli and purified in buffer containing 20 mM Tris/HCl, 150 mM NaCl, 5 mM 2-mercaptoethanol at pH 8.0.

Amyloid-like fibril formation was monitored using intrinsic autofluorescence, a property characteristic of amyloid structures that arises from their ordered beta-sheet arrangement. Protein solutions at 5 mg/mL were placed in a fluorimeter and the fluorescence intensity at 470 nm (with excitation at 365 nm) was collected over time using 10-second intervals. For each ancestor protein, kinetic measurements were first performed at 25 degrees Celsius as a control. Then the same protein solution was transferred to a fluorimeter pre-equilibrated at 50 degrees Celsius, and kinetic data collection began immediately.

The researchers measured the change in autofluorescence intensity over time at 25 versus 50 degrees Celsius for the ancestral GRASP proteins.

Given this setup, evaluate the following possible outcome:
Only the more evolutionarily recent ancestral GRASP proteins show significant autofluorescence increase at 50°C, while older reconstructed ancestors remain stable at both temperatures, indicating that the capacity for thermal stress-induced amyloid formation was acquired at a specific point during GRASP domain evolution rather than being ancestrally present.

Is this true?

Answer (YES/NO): NO